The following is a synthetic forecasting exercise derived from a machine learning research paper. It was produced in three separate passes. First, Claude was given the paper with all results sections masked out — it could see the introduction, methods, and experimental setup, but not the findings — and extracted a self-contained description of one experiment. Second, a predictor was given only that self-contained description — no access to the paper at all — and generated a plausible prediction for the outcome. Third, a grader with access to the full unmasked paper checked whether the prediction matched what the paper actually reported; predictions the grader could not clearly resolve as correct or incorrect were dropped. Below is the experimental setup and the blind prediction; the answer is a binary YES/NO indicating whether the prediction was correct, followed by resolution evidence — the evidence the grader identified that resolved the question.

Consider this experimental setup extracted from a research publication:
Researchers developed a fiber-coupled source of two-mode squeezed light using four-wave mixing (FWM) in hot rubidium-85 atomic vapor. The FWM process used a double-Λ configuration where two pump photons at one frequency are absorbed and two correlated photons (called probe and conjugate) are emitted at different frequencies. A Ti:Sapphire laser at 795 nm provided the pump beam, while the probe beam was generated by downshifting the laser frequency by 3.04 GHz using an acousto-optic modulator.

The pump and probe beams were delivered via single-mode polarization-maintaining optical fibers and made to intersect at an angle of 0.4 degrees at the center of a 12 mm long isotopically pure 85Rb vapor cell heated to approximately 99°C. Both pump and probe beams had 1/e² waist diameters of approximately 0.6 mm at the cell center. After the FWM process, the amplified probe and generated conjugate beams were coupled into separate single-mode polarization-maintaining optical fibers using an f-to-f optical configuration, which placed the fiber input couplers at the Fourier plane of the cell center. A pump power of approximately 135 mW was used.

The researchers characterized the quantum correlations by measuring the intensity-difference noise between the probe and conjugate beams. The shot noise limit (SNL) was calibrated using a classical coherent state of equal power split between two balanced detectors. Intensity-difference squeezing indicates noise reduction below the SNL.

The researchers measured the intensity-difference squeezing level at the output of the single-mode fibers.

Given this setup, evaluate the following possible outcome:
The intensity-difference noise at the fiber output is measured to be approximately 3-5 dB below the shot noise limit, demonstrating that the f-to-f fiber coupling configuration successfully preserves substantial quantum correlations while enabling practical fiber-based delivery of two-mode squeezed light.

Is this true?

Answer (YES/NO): YES